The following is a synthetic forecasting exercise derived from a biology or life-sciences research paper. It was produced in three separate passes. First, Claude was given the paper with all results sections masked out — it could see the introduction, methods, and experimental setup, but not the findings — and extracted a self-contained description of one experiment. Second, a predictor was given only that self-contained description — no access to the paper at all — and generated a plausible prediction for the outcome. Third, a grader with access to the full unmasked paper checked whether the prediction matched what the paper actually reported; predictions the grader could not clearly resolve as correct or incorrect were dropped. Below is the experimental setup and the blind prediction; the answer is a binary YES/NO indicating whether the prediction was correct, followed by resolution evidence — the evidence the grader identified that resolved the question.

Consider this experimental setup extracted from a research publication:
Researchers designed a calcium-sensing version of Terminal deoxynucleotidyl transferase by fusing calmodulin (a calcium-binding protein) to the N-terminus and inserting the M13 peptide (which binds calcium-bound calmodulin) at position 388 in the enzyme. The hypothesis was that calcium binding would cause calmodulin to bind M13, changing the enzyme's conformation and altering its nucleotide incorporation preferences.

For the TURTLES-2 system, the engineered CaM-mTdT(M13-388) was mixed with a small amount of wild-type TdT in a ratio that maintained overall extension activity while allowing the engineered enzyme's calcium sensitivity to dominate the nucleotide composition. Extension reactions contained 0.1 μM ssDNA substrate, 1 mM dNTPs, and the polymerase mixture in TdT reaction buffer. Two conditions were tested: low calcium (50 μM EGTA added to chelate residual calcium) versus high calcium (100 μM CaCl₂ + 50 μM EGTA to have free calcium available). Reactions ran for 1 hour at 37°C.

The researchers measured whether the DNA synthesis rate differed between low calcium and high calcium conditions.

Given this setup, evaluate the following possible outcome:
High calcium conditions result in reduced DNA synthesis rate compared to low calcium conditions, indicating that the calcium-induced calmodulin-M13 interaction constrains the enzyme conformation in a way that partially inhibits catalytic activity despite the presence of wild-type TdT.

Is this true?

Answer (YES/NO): YES